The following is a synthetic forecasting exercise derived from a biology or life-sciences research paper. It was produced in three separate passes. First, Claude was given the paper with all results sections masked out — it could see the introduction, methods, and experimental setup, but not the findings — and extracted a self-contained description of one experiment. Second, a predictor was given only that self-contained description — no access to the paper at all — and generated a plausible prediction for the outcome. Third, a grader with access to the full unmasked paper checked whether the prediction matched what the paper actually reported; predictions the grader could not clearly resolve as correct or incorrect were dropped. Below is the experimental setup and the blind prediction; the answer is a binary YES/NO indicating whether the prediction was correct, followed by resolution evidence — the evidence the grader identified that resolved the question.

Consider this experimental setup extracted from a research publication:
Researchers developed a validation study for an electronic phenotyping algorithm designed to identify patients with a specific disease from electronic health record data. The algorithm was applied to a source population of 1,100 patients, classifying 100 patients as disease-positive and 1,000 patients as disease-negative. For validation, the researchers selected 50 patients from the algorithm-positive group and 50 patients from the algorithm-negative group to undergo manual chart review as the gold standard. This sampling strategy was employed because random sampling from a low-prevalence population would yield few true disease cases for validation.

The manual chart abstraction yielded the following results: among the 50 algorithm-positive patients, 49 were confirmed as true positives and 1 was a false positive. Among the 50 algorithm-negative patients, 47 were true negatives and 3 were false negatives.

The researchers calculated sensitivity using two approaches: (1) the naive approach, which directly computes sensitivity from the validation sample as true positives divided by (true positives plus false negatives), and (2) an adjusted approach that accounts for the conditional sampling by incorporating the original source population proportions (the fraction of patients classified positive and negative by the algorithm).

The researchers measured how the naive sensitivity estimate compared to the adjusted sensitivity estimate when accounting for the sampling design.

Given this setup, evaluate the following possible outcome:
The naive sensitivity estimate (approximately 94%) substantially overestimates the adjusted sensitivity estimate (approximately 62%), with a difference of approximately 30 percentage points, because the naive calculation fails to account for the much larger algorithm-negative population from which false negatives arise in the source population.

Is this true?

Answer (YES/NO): YES